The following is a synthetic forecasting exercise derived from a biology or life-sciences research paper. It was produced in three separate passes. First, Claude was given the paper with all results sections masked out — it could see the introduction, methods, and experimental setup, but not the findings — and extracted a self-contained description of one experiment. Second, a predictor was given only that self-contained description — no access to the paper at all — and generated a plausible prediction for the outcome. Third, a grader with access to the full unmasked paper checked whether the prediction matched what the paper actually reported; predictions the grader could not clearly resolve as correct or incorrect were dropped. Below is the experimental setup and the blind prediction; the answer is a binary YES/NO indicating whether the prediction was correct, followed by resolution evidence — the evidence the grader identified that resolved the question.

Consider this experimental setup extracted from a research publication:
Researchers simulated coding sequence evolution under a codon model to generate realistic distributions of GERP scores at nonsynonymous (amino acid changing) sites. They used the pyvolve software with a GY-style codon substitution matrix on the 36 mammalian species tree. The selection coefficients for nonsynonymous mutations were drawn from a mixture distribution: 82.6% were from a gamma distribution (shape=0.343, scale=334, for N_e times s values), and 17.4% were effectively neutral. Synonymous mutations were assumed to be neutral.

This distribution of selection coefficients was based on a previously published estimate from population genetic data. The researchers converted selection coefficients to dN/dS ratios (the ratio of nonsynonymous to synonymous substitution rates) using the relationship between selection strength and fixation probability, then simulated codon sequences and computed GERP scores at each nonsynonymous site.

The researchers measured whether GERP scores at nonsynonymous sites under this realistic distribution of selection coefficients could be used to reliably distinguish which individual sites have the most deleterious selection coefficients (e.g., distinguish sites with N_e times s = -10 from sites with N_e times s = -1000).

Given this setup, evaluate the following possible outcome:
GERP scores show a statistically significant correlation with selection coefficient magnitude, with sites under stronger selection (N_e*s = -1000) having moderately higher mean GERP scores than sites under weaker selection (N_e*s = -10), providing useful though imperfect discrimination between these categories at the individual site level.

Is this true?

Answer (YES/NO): NO